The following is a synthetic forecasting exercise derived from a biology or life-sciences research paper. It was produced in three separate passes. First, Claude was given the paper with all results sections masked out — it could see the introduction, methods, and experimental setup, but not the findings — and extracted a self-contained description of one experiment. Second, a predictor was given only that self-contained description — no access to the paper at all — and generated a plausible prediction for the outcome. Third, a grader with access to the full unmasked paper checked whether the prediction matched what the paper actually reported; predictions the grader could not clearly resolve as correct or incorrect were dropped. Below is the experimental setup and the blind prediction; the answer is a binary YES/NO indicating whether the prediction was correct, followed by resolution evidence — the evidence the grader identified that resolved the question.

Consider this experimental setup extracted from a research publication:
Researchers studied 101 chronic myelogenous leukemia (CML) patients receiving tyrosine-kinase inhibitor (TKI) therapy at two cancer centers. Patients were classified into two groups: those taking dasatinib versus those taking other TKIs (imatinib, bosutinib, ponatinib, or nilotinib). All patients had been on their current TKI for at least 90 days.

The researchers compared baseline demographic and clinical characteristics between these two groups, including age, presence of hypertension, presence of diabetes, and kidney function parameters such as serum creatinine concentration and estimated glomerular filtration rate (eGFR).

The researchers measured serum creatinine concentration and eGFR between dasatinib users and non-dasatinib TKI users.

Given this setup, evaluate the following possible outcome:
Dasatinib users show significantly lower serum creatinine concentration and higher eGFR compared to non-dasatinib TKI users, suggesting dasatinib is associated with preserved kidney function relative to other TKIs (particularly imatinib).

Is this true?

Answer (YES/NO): NO